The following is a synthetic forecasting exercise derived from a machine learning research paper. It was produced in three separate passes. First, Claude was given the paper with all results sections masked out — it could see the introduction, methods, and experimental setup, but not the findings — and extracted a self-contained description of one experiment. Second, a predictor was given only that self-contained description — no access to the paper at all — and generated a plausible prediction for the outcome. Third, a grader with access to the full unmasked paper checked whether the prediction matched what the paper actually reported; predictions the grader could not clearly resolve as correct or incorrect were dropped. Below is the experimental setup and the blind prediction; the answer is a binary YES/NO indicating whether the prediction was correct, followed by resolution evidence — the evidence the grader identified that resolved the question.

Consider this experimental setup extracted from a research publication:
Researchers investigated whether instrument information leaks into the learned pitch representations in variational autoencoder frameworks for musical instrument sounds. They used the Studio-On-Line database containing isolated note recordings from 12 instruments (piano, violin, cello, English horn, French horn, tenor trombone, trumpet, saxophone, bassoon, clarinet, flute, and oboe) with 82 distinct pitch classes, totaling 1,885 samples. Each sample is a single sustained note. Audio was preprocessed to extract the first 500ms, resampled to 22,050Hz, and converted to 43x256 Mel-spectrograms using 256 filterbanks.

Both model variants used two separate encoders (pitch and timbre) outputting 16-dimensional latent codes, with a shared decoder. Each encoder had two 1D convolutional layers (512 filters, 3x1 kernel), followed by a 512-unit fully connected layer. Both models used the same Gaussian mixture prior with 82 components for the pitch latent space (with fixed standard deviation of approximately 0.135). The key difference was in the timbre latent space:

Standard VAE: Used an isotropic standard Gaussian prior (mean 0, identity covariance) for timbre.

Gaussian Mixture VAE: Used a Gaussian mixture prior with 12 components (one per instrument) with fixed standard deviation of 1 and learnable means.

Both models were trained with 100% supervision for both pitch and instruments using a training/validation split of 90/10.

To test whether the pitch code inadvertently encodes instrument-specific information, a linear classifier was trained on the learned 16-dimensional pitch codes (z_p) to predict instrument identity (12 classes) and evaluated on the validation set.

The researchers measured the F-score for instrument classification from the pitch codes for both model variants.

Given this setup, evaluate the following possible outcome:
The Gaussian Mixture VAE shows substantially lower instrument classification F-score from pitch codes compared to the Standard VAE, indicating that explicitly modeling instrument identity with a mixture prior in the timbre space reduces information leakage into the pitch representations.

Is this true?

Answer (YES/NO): NO